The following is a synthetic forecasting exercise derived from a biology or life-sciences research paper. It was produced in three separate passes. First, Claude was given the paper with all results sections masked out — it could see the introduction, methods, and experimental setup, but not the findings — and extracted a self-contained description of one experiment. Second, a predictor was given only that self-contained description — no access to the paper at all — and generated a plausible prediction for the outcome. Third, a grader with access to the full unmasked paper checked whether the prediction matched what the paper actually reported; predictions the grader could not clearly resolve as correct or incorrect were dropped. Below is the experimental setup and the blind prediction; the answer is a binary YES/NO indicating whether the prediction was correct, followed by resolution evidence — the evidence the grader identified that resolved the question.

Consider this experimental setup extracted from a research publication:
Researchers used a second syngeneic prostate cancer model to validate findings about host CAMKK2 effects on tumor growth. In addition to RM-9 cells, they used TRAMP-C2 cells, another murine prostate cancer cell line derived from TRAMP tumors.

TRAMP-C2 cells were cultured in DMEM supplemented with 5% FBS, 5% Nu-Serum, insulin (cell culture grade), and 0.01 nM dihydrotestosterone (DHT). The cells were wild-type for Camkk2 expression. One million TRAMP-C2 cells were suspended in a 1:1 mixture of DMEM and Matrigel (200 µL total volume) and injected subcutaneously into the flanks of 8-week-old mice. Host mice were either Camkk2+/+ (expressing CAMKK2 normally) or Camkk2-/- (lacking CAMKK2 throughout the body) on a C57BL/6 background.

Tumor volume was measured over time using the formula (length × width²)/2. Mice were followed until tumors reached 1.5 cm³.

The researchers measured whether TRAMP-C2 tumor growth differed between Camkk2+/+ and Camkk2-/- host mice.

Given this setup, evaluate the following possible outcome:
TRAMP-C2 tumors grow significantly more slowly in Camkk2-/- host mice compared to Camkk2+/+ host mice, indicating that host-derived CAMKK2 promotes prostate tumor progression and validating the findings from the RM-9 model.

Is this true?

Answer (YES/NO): YES